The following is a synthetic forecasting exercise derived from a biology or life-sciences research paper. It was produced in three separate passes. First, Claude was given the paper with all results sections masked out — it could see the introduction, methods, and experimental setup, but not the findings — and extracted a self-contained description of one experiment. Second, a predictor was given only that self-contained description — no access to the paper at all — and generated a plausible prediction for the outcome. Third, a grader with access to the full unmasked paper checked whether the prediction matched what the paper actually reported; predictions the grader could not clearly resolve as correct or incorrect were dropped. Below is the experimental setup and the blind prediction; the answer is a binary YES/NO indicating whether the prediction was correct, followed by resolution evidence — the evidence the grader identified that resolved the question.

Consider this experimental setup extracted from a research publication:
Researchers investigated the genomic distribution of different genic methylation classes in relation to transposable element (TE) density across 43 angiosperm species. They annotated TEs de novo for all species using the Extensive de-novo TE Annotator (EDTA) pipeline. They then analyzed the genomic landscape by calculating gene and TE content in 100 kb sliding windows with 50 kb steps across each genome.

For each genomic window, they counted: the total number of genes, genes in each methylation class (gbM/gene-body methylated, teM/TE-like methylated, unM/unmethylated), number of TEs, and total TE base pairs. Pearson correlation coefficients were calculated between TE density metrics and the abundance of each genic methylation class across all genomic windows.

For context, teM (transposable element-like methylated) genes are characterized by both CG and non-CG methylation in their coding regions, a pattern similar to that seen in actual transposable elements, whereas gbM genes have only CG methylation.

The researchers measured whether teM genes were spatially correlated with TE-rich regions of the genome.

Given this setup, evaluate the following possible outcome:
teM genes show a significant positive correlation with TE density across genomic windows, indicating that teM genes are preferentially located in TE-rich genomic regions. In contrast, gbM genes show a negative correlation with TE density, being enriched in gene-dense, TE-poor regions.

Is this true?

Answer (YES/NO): YES